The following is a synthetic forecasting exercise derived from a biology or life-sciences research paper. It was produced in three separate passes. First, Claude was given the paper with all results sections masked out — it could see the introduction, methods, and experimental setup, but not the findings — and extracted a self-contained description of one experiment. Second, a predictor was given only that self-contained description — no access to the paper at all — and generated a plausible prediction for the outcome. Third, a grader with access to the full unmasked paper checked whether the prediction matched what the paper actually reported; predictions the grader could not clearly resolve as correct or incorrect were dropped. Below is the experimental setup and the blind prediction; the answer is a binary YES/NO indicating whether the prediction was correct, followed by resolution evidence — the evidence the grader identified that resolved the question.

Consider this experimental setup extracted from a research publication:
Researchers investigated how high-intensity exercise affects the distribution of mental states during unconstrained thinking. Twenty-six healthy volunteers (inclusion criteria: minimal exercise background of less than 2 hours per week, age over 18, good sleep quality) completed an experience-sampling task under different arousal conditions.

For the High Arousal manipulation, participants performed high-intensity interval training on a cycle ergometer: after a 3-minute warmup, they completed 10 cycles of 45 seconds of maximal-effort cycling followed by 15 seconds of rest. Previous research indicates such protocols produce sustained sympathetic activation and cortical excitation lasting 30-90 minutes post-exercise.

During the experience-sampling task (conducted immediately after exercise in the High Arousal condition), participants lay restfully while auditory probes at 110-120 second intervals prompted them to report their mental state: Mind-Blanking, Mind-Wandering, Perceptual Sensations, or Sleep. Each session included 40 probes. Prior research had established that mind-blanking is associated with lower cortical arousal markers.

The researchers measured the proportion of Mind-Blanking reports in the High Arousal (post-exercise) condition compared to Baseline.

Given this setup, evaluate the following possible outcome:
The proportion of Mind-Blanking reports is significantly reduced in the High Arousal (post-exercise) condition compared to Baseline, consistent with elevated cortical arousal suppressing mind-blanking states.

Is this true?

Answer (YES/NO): NO